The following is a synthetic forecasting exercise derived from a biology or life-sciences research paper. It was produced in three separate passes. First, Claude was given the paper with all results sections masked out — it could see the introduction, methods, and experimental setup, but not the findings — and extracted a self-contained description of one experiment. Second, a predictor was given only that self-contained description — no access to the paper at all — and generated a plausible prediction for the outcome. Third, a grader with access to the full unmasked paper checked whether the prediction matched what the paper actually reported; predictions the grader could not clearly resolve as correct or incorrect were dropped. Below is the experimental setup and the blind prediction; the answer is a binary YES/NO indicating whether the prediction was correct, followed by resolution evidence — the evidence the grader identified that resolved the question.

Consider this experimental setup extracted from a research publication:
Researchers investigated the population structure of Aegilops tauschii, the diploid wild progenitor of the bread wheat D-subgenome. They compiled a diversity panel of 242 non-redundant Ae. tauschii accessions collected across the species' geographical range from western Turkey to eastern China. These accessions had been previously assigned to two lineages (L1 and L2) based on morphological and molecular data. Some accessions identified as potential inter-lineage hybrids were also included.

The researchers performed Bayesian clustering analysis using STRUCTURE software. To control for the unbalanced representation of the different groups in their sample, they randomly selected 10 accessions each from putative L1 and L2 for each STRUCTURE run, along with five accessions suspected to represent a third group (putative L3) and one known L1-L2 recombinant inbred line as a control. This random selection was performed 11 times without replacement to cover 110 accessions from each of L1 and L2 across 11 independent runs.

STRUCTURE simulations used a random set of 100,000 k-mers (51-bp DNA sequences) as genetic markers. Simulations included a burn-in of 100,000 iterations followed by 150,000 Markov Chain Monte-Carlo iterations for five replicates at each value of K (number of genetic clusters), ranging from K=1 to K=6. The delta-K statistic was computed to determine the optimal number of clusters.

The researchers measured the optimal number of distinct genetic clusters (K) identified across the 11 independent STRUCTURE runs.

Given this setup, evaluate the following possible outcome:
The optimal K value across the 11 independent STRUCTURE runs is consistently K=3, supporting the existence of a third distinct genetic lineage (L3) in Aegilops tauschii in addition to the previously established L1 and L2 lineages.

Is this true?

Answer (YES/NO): YES